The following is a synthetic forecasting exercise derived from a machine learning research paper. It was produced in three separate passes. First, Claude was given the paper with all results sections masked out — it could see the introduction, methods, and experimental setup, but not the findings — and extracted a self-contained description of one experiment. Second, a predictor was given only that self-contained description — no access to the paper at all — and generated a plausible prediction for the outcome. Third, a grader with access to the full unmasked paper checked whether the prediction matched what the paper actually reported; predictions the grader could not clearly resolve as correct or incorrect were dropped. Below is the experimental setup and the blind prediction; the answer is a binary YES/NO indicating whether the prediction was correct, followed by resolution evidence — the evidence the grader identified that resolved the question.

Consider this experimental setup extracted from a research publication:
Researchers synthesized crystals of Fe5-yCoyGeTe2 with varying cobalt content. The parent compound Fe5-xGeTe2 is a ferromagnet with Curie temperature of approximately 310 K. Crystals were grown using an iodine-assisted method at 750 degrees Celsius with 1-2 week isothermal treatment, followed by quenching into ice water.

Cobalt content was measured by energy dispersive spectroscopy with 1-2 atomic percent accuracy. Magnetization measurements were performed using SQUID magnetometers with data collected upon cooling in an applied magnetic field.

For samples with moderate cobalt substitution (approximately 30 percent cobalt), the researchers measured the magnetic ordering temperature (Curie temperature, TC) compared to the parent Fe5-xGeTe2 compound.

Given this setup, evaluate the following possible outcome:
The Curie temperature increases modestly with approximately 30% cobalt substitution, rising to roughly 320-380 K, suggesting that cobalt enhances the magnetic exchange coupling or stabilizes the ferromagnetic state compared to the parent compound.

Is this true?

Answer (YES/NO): YES